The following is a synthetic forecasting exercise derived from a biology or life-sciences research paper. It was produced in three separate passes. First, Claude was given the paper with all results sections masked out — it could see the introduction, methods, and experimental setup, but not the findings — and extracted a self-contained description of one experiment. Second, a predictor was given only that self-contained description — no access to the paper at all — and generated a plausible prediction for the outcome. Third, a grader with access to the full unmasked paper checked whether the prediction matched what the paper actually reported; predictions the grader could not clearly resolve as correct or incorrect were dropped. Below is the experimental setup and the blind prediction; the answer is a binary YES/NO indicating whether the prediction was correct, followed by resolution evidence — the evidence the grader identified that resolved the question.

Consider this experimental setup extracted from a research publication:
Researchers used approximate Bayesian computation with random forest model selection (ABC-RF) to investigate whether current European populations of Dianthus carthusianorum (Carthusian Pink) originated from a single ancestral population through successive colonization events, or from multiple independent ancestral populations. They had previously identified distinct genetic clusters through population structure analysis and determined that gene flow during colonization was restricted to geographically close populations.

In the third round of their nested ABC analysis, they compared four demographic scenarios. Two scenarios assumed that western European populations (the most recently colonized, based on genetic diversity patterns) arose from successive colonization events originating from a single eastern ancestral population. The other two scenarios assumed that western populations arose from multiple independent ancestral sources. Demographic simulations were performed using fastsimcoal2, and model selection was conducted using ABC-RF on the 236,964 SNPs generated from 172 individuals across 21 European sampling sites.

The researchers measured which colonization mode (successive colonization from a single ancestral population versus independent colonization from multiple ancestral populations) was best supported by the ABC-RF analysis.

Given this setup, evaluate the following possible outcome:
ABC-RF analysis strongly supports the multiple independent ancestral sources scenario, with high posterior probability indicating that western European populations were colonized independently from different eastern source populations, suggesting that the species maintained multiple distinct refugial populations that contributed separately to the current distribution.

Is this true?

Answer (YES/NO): NO